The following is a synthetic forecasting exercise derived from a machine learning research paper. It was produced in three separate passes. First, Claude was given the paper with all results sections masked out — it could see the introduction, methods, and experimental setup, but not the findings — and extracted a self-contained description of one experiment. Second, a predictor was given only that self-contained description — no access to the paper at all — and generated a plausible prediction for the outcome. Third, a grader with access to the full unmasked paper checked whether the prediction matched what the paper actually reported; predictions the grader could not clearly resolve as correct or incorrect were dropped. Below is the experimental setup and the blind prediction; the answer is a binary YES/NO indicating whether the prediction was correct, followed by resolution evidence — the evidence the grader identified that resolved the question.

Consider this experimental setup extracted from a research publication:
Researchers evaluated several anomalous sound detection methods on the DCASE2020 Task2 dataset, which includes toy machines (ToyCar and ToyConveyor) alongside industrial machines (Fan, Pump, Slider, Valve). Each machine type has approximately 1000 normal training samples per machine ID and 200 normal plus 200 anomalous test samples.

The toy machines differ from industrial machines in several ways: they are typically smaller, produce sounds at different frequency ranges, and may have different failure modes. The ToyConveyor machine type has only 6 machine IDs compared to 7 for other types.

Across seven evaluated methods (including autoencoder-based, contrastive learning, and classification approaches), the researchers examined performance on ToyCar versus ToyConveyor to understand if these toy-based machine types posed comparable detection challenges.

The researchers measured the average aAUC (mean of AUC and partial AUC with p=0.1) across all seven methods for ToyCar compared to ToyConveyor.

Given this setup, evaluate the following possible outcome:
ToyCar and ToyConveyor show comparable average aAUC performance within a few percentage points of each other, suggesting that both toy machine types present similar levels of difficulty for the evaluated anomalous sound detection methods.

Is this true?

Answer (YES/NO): NO